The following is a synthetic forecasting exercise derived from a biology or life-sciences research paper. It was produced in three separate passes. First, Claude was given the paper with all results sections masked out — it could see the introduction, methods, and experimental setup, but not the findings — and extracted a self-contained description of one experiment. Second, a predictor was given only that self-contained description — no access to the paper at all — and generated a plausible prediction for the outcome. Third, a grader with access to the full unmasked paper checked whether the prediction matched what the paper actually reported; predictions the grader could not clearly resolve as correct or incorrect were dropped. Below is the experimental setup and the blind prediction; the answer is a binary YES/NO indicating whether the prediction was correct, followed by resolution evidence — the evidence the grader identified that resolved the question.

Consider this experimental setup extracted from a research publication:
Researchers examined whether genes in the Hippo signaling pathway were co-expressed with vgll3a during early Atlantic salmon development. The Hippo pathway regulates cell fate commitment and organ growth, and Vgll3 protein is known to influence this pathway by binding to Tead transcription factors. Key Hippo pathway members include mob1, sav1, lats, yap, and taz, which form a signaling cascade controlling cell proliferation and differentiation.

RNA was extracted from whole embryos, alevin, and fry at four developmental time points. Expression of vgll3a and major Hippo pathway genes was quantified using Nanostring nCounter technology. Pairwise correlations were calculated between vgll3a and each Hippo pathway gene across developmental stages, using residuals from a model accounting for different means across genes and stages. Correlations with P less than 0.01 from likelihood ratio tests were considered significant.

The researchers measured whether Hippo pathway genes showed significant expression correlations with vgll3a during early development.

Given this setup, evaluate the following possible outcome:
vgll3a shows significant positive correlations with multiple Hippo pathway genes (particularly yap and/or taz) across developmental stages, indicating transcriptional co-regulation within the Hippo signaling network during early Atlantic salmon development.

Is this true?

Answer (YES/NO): NO